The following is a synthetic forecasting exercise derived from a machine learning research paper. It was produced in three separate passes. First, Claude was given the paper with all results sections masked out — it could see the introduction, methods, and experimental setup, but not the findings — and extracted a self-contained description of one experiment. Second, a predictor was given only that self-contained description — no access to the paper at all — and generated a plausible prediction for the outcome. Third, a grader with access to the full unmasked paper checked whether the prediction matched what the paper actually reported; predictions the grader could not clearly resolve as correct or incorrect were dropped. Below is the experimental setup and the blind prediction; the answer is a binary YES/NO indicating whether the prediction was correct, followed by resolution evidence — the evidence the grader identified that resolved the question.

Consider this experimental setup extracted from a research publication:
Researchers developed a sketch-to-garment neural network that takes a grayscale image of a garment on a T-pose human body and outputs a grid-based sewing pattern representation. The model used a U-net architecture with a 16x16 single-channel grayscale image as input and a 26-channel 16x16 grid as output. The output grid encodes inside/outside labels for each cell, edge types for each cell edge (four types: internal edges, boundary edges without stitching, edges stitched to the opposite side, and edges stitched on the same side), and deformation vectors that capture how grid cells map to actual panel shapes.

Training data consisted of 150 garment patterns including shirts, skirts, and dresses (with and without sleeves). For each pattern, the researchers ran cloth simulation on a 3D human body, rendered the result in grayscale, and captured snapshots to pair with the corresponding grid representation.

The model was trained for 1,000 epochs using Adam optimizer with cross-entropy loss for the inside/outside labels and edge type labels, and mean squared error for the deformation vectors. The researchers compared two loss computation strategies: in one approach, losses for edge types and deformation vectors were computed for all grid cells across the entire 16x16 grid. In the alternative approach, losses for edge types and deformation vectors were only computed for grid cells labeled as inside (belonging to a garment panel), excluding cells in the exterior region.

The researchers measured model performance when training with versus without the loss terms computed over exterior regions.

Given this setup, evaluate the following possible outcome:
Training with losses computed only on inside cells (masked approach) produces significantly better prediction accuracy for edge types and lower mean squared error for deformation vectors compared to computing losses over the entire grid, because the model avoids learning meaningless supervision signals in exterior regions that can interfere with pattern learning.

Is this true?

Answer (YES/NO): YES